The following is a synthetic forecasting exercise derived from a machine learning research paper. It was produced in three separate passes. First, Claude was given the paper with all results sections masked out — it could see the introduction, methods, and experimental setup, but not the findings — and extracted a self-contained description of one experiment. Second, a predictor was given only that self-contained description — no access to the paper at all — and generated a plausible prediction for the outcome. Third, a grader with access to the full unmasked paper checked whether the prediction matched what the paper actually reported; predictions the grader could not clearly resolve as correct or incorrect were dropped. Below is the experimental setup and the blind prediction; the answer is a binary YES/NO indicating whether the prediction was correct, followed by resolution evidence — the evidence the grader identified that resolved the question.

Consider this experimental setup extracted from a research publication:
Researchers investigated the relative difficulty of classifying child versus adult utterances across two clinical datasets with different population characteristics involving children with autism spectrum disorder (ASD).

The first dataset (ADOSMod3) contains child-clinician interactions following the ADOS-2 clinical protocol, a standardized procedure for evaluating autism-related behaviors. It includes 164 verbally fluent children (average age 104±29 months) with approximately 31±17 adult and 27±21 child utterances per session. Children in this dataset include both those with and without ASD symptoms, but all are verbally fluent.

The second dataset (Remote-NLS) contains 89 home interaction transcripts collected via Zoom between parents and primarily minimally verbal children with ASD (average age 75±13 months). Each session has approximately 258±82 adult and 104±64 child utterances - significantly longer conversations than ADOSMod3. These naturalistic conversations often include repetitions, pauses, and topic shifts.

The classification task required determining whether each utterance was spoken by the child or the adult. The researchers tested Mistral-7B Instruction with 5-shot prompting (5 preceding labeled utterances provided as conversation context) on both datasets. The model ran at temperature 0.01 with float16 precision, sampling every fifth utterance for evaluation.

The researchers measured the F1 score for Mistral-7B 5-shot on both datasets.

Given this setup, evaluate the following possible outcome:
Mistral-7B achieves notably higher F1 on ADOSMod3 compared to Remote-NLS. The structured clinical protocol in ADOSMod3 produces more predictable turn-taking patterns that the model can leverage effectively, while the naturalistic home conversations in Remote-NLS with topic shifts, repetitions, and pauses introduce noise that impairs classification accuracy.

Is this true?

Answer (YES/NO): YES